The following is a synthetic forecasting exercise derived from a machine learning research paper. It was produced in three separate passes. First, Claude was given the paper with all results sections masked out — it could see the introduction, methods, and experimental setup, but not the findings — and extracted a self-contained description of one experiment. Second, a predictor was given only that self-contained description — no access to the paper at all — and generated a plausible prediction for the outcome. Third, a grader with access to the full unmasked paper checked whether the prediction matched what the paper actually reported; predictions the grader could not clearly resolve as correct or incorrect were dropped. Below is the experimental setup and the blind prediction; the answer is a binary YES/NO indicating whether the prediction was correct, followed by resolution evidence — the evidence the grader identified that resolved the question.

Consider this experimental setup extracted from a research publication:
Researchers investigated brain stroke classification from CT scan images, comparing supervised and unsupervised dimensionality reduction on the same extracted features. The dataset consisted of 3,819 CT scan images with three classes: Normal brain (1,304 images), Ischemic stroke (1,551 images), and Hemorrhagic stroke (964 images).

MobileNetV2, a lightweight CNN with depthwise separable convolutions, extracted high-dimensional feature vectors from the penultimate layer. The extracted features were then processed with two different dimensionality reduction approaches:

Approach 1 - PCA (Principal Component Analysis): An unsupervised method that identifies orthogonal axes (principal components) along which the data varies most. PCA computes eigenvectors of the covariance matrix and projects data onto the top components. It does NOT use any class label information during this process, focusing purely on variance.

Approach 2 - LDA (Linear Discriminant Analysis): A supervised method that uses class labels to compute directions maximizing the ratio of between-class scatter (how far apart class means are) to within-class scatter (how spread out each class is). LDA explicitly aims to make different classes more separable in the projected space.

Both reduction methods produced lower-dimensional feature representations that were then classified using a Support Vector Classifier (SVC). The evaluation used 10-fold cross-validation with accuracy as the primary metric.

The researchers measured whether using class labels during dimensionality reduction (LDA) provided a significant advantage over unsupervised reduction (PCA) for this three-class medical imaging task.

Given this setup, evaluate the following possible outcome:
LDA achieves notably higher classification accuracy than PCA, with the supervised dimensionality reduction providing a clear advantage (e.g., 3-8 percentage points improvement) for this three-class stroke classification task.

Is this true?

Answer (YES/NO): YES